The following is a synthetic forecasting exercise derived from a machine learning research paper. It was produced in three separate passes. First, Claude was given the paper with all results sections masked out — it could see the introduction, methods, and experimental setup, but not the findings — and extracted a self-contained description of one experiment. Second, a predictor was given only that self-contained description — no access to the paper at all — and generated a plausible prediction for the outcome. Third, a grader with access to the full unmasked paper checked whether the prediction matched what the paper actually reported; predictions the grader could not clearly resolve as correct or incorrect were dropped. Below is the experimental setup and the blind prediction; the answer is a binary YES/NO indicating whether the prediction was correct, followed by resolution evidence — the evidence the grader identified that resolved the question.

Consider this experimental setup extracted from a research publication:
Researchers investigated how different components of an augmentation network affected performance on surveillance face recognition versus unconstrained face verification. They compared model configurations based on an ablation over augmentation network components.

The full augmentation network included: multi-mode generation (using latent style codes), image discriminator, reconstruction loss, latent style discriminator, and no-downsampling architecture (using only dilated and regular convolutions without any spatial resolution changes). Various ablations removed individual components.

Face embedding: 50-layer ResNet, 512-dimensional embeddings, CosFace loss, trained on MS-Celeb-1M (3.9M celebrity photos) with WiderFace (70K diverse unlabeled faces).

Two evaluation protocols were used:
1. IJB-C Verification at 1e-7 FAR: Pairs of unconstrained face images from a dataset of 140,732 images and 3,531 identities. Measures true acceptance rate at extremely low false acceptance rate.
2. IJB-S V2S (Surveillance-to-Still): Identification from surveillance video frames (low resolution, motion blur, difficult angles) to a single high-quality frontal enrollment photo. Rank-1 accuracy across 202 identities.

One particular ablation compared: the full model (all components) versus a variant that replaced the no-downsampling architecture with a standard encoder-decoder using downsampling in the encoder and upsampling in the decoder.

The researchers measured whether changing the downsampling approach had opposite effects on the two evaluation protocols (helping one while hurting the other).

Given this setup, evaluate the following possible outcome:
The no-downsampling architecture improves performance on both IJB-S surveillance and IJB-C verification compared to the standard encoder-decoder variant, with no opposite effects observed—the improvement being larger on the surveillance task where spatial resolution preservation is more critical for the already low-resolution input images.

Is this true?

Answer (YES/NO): NO